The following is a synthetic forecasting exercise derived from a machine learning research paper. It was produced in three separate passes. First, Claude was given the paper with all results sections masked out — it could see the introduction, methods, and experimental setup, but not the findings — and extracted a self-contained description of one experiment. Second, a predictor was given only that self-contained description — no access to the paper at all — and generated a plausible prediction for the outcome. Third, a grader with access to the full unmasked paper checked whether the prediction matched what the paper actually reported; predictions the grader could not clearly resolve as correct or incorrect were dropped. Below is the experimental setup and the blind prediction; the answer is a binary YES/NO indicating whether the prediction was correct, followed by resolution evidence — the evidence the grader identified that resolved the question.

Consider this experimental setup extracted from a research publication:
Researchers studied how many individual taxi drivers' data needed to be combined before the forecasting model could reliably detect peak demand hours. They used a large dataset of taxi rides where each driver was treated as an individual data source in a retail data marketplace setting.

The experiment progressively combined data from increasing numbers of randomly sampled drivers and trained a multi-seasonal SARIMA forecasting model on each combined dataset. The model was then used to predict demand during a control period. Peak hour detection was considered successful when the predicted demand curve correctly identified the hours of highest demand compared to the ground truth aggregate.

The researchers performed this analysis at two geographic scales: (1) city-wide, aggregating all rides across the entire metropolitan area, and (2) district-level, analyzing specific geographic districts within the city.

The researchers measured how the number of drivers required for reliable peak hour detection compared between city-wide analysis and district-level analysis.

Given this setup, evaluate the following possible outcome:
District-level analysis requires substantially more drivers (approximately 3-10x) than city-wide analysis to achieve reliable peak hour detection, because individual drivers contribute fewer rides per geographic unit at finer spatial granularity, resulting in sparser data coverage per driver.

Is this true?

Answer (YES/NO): NO